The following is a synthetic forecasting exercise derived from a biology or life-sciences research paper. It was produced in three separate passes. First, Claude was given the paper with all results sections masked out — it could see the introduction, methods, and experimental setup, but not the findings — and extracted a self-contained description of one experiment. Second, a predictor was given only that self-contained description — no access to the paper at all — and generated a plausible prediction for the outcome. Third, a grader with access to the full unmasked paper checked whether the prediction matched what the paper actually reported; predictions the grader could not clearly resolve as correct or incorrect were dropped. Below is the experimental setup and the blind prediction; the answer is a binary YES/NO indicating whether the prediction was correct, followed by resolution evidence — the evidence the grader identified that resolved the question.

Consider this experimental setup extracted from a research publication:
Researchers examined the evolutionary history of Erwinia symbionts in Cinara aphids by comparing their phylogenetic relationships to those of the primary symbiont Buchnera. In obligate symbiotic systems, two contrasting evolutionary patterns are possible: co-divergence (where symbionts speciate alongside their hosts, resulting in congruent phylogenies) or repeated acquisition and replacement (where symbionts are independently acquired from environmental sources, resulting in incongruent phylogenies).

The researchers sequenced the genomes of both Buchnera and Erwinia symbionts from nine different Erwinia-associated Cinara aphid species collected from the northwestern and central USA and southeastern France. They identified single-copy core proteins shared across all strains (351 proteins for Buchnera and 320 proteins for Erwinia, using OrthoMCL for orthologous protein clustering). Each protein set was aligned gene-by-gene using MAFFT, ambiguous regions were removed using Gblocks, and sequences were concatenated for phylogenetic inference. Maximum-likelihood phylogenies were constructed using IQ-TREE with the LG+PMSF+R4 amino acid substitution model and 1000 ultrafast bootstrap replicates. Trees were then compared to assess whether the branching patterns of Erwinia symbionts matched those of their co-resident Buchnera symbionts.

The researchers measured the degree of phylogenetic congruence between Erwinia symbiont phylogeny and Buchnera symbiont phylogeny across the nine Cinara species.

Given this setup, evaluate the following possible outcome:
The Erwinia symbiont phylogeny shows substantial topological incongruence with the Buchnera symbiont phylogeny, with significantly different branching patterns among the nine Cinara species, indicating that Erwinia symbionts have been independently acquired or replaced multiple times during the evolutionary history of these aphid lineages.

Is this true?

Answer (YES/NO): NO